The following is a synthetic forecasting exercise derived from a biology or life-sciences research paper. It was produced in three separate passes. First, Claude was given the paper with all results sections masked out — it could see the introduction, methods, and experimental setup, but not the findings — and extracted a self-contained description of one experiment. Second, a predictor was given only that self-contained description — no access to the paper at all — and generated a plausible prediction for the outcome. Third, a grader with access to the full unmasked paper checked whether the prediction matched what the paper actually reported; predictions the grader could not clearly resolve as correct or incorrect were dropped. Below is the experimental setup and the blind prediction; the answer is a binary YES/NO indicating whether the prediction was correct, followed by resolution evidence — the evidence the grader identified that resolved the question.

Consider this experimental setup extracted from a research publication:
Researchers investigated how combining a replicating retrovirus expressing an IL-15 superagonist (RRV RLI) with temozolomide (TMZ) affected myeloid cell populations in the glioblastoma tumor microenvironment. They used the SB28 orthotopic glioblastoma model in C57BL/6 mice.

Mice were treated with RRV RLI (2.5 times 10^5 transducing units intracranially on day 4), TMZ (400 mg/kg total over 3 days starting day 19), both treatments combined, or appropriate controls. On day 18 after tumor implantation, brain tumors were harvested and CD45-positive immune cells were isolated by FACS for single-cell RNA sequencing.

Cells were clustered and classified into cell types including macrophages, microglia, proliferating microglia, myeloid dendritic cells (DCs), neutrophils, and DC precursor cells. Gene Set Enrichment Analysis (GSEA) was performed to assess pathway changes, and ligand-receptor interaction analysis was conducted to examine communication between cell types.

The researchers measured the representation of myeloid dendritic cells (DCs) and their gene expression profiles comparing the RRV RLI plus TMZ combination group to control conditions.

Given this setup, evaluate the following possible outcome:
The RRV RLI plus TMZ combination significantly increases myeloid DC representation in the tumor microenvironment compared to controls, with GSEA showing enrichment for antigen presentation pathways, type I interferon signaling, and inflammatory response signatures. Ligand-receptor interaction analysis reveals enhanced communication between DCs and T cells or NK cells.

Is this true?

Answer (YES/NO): NO